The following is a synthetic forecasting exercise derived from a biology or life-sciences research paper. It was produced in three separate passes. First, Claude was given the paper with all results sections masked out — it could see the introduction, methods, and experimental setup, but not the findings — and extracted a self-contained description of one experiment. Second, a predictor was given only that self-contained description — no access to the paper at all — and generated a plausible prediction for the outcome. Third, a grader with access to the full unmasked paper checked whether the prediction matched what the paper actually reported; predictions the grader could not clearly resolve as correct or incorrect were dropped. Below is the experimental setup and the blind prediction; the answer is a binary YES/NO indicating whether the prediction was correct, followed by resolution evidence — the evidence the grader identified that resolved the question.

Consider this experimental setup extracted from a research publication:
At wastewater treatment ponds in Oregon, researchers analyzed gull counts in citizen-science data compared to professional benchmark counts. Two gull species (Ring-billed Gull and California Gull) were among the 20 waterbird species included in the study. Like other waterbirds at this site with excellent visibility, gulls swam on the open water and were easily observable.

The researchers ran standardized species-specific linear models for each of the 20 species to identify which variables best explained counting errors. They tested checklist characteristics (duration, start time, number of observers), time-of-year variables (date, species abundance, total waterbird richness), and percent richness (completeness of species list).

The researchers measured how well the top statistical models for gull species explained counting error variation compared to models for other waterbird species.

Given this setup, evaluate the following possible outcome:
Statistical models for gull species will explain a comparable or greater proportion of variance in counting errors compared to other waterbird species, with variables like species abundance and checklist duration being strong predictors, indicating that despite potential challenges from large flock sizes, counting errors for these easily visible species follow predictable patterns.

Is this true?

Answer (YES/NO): NO